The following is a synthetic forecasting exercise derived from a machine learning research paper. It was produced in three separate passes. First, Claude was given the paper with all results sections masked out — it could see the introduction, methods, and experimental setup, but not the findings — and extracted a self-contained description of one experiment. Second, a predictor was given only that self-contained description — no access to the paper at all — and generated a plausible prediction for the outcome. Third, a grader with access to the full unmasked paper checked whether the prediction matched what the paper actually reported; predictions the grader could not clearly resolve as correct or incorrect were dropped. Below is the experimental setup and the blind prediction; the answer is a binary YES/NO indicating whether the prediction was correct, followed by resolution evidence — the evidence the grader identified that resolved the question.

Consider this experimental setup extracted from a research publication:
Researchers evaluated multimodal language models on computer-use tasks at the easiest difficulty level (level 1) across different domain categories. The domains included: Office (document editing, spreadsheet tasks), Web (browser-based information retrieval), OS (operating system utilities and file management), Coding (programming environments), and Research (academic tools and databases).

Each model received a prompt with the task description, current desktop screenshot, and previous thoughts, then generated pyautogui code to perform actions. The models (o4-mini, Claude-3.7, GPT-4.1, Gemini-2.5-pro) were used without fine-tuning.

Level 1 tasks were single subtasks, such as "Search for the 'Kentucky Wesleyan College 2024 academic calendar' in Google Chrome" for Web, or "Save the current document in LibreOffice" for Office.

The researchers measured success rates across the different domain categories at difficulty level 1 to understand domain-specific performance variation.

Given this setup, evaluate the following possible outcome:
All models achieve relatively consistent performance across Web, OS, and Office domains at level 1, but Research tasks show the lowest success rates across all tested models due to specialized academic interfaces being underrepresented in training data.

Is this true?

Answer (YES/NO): NO